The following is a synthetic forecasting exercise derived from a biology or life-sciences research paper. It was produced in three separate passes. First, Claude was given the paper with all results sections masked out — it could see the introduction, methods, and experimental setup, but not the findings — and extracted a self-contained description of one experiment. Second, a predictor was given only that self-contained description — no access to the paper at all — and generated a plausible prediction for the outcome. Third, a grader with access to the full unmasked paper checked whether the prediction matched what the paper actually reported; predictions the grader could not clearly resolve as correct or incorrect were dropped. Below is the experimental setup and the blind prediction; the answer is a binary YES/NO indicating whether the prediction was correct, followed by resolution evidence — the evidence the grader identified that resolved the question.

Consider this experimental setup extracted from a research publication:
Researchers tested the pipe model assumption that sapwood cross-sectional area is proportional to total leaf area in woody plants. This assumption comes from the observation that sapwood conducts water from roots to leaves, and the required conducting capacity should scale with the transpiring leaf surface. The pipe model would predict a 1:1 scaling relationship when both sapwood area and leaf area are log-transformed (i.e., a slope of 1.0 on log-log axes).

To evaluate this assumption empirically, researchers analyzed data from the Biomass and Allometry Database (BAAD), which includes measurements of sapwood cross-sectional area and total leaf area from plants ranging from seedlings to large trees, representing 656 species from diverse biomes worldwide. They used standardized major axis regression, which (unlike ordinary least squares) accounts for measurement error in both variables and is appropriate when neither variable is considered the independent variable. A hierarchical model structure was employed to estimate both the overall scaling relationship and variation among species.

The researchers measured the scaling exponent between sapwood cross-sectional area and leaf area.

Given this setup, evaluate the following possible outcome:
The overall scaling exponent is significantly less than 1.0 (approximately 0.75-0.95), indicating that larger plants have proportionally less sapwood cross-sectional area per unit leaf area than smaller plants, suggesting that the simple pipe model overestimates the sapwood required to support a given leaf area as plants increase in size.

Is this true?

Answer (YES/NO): NO